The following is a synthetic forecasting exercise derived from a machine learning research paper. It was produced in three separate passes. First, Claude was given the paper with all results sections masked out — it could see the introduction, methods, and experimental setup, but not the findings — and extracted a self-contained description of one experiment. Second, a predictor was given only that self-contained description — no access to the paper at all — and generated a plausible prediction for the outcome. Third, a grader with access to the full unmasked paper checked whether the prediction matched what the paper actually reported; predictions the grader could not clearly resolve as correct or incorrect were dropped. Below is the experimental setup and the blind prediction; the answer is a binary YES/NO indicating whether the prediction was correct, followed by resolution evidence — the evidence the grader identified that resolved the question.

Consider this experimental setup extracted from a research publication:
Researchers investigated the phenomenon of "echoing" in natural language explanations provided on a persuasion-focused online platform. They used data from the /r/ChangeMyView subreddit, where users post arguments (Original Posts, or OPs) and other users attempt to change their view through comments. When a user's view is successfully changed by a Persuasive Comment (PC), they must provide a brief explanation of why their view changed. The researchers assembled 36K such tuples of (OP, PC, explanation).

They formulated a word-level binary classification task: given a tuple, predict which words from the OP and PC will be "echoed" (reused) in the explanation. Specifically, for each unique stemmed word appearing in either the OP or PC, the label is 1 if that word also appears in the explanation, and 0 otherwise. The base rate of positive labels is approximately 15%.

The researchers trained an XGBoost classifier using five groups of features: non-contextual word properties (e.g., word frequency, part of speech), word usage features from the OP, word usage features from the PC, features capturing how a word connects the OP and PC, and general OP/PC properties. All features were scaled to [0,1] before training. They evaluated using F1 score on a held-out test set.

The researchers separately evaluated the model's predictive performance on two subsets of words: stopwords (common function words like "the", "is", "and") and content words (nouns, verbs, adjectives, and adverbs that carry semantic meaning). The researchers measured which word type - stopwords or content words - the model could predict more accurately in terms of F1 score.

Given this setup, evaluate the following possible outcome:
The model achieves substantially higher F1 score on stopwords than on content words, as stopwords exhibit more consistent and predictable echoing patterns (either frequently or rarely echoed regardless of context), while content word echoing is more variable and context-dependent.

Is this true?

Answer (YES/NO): YES